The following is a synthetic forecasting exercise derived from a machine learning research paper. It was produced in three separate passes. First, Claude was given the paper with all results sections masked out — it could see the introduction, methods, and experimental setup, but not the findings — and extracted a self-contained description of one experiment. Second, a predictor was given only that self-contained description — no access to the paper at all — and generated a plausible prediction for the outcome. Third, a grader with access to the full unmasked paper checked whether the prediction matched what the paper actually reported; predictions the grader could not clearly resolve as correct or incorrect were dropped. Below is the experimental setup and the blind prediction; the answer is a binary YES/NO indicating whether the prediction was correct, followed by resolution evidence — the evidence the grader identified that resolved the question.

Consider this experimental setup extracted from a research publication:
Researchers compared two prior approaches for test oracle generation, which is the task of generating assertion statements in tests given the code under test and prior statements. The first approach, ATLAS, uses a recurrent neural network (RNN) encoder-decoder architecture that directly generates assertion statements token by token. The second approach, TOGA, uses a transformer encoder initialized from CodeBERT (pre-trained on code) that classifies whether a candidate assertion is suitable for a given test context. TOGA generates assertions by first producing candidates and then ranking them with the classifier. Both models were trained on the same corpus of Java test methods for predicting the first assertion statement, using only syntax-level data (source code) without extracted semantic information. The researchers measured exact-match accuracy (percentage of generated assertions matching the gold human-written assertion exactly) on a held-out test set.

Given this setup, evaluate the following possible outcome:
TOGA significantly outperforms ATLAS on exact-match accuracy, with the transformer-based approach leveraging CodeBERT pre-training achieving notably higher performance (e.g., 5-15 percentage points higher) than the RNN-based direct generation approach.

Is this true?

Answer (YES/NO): NO